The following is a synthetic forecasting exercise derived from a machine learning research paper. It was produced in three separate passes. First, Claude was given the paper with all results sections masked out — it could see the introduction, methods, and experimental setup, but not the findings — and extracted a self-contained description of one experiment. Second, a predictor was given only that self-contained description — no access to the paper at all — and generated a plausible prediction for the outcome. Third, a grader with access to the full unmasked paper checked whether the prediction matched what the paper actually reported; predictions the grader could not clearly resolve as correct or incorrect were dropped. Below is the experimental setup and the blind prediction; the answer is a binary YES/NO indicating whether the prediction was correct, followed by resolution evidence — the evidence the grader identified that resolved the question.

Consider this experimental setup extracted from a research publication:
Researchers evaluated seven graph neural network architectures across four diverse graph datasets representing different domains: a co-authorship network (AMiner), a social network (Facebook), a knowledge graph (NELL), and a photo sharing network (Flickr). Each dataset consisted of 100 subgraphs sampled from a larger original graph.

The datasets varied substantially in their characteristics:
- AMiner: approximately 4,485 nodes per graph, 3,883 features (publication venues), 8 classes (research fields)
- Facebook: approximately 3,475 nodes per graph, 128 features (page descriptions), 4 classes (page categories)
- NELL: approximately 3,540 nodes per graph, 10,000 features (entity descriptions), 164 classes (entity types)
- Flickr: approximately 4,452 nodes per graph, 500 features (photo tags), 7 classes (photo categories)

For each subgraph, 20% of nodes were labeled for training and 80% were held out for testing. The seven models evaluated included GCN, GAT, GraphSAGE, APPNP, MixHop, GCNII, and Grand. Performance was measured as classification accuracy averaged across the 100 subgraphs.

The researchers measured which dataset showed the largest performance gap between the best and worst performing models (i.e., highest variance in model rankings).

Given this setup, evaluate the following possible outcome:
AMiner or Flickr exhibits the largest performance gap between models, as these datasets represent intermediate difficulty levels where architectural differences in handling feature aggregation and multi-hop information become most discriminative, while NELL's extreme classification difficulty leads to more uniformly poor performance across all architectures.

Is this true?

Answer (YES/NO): YES